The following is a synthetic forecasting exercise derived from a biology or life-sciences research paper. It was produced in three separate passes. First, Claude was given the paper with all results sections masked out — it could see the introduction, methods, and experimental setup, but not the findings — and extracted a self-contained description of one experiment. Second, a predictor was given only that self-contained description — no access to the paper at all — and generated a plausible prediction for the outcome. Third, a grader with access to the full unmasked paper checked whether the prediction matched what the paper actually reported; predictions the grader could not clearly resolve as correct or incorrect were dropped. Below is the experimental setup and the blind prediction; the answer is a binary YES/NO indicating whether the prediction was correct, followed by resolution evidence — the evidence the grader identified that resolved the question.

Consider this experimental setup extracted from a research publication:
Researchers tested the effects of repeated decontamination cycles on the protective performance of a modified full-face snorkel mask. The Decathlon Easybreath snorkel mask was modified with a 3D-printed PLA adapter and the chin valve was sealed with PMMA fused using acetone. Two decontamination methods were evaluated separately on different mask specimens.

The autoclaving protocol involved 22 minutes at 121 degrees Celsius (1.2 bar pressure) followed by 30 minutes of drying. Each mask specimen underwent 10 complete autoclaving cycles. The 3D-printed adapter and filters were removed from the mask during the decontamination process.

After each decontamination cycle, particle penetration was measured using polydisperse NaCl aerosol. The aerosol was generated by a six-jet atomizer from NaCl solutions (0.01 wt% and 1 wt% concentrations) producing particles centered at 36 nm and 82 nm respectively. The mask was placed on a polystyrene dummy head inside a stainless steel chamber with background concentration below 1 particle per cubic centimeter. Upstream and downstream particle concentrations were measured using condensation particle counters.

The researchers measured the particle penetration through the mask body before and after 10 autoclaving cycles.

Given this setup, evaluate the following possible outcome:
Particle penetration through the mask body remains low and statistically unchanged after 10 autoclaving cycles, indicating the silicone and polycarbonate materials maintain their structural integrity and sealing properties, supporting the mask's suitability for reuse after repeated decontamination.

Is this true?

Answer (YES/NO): NO